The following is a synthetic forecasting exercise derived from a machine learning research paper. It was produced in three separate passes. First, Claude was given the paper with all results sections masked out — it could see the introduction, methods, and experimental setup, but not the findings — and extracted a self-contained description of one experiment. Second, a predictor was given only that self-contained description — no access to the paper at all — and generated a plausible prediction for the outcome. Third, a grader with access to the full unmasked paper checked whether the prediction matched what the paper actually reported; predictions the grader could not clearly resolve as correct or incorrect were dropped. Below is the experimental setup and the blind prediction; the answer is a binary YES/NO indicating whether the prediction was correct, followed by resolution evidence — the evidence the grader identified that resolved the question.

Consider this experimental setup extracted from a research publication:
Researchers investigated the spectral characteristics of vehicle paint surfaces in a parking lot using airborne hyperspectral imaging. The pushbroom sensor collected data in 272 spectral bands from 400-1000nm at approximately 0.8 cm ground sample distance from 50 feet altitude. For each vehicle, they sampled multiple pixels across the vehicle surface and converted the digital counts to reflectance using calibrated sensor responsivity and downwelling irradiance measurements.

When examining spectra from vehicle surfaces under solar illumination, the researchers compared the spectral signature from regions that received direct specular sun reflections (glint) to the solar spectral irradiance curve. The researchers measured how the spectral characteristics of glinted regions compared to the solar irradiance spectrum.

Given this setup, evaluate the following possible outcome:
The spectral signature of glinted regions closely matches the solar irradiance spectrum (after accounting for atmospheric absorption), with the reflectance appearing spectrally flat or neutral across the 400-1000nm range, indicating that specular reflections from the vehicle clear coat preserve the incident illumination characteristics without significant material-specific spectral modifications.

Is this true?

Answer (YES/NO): YES